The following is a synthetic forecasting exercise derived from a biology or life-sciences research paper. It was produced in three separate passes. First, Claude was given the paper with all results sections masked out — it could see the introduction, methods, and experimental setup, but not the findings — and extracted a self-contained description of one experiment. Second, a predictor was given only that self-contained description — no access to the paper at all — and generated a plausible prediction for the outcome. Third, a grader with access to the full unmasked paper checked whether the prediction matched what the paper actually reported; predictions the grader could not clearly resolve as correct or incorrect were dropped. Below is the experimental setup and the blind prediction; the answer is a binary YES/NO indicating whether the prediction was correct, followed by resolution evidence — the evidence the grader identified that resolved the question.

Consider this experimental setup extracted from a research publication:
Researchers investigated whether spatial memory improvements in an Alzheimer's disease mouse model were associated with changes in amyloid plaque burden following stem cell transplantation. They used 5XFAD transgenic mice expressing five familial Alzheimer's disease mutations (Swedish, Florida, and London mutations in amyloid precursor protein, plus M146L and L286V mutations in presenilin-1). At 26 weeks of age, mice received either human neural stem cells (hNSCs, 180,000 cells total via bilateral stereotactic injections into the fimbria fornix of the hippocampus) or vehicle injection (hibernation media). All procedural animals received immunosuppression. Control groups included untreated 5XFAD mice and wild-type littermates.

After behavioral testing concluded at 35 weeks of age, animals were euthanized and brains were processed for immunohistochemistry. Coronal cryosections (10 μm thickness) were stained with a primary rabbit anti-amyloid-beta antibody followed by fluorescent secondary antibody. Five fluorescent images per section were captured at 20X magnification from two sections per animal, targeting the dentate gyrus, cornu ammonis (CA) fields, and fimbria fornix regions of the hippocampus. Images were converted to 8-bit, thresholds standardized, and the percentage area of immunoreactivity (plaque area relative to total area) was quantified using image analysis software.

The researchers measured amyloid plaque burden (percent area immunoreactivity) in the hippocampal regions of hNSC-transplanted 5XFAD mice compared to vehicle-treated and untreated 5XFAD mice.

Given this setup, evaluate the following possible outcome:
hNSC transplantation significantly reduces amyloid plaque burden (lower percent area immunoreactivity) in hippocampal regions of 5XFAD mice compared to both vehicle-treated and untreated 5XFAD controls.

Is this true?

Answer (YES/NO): NO